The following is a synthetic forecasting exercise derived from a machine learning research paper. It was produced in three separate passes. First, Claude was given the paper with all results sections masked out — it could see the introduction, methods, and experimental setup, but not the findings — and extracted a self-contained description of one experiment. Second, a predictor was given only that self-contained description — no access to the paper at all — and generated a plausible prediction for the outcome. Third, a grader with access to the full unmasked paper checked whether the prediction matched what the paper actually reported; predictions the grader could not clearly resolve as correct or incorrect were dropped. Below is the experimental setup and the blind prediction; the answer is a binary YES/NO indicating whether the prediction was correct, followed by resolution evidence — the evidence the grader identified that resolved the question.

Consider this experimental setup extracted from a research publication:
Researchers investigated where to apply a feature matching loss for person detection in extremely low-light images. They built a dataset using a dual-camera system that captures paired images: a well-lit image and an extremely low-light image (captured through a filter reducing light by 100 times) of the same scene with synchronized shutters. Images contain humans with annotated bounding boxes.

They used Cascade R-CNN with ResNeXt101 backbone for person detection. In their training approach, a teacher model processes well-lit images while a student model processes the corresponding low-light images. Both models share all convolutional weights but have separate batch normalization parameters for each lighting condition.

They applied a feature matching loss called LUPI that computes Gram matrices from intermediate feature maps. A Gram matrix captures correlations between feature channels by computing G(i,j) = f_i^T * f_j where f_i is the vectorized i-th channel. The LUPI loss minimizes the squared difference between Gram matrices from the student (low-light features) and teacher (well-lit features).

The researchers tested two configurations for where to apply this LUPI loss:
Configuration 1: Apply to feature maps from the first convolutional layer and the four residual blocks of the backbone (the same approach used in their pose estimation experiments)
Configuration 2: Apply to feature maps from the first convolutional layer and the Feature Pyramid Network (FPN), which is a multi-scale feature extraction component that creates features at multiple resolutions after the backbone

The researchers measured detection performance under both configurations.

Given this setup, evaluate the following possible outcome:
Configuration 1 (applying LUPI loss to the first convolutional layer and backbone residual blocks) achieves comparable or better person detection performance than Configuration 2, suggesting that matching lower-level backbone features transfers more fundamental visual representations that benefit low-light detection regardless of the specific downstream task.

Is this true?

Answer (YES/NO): NO